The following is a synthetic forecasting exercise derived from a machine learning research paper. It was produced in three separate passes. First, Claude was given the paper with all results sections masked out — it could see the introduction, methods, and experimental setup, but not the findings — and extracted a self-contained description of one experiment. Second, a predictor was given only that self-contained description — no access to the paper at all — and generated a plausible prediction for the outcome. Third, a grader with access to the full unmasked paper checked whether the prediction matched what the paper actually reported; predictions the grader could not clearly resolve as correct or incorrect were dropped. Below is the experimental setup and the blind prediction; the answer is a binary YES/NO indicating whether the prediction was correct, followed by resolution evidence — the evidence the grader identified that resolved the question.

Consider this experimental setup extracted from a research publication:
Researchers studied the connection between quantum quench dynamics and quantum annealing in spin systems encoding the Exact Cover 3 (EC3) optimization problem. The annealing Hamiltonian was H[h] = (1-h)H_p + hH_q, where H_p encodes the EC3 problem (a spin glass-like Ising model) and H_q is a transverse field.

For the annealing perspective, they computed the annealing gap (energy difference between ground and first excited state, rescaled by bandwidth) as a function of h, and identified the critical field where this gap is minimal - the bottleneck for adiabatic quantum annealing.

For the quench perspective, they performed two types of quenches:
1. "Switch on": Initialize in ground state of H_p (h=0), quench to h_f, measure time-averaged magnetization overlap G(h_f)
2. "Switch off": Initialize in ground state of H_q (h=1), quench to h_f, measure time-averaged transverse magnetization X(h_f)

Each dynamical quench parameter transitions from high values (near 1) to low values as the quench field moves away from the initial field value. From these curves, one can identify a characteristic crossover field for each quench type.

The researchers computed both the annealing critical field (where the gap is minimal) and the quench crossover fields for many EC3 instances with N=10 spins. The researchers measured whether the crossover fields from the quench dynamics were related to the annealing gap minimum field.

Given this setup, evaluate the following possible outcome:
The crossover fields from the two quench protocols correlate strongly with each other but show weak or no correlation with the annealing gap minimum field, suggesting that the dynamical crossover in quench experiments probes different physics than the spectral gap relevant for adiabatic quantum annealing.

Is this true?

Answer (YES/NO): NO